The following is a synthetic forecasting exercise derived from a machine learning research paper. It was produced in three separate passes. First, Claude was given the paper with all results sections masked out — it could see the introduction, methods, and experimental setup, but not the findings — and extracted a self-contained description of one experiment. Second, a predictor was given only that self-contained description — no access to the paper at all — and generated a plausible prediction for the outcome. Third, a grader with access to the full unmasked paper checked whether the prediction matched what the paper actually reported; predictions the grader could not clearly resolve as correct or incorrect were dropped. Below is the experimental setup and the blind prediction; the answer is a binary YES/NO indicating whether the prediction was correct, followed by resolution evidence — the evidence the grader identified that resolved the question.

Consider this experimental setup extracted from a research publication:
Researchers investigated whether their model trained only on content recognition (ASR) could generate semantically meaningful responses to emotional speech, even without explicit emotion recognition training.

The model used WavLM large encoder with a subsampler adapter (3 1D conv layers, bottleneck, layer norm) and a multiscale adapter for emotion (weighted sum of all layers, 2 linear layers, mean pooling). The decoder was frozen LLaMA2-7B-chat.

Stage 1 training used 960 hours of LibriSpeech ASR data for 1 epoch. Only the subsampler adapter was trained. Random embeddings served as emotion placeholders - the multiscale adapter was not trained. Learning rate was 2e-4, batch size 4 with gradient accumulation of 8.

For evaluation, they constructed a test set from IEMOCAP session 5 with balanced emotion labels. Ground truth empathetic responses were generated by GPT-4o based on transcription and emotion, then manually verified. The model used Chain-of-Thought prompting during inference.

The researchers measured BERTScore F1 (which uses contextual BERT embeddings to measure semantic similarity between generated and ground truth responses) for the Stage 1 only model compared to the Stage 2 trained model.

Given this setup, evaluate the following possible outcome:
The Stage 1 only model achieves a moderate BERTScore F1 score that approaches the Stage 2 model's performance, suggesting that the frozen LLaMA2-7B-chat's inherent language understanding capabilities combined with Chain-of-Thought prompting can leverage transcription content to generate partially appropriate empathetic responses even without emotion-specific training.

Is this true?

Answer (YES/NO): NO